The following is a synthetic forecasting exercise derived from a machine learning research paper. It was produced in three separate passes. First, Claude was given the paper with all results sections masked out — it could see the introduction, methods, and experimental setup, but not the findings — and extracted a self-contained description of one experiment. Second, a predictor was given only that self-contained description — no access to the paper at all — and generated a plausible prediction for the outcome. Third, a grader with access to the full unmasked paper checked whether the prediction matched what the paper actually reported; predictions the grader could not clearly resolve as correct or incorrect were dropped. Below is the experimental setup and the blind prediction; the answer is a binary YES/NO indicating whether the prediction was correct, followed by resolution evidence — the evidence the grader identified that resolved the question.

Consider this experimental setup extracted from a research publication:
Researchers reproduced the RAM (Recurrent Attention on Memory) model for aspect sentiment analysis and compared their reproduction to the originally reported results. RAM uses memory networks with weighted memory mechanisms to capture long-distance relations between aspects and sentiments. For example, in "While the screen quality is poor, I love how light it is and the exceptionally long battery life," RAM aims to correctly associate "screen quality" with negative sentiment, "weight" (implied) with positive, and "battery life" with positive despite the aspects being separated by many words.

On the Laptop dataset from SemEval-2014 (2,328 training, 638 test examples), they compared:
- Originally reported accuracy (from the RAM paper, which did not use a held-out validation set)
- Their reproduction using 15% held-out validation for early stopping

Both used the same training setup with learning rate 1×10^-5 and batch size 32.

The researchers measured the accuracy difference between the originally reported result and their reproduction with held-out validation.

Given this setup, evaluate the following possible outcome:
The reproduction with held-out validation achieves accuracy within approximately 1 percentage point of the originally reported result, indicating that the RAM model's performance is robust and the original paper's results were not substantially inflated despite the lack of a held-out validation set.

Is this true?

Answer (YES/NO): NO